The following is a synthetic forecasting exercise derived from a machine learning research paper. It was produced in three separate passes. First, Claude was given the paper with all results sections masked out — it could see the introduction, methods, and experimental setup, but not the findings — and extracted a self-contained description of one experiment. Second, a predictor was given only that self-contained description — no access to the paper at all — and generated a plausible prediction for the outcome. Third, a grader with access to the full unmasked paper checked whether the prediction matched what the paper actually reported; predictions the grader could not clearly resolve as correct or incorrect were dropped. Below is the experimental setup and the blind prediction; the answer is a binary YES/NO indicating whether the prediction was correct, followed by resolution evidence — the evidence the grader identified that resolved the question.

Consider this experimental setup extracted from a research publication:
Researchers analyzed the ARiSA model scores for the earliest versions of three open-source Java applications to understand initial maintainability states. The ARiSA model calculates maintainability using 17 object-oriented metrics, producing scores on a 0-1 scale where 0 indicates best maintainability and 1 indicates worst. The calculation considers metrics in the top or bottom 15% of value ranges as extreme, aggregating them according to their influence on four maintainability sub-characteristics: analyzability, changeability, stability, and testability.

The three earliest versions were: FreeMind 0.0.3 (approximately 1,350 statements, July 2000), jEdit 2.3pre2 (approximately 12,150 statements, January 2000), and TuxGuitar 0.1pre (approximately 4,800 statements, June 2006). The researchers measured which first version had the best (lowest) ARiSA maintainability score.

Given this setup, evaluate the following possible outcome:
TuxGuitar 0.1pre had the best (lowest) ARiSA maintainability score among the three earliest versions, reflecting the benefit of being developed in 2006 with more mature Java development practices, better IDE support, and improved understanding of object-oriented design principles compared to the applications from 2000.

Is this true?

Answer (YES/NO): YES